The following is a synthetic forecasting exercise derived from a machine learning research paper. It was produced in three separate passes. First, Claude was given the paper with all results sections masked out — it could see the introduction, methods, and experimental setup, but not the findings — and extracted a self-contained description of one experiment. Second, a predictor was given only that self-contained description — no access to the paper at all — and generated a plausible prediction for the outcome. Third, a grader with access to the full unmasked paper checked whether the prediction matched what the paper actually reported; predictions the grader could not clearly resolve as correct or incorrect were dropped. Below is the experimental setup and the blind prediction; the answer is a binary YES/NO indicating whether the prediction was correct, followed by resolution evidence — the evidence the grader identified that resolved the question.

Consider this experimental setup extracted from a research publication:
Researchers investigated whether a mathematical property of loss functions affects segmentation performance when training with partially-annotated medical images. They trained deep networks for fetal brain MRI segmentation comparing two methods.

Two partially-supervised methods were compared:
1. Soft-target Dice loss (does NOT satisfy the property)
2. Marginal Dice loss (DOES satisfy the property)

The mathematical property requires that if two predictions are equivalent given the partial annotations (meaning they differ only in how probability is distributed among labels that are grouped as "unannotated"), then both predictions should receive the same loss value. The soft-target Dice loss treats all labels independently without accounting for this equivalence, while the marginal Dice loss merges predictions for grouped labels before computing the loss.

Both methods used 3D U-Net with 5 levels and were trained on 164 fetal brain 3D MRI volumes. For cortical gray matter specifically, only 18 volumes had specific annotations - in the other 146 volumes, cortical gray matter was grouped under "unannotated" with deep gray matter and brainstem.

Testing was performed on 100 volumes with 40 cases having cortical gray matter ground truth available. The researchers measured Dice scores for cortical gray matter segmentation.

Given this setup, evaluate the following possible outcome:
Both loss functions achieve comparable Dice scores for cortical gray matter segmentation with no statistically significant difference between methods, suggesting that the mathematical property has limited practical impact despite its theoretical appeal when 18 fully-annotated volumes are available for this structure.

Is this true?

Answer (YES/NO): NO